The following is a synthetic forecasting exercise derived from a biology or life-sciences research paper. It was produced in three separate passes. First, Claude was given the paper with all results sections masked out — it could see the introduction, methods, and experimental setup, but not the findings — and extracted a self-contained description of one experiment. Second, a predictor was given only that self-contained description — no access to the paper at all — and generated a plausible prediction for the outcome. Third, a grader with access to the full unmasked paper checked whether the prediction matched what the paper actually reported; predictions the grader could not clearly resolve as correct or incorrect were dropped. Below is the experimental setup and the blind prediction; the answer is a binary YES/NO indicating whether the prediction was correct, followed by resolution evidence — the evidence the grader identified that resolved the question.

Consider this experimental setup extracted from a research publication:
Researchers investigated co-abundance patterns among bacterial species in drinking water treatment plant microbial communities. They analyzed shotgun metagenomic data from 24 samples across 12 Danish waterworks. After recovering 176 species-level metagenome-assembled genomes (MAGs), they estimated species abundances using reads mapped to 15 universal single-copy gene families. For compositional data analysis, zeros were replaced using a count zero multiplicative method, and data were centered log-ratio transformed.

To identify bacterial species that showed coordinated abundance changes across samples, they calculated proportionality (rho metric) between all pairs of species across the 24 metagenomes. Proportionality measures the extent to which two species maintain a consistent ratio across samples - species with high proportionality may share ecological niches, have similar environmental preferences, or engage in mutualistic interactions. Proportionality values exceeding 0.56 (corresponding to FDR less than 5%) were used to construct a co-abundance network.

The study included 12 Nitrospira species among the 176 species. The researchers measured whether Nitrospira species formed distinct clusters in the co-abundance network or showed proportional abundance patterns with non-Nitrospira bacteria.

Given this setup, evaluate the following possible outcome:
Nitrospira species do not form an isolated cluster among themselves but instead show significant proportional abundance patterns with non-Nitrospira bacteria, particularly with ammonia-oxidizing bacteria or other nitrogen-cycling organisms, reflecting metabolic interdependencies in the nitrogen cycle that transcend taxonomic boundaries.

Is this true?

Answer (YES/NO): YES